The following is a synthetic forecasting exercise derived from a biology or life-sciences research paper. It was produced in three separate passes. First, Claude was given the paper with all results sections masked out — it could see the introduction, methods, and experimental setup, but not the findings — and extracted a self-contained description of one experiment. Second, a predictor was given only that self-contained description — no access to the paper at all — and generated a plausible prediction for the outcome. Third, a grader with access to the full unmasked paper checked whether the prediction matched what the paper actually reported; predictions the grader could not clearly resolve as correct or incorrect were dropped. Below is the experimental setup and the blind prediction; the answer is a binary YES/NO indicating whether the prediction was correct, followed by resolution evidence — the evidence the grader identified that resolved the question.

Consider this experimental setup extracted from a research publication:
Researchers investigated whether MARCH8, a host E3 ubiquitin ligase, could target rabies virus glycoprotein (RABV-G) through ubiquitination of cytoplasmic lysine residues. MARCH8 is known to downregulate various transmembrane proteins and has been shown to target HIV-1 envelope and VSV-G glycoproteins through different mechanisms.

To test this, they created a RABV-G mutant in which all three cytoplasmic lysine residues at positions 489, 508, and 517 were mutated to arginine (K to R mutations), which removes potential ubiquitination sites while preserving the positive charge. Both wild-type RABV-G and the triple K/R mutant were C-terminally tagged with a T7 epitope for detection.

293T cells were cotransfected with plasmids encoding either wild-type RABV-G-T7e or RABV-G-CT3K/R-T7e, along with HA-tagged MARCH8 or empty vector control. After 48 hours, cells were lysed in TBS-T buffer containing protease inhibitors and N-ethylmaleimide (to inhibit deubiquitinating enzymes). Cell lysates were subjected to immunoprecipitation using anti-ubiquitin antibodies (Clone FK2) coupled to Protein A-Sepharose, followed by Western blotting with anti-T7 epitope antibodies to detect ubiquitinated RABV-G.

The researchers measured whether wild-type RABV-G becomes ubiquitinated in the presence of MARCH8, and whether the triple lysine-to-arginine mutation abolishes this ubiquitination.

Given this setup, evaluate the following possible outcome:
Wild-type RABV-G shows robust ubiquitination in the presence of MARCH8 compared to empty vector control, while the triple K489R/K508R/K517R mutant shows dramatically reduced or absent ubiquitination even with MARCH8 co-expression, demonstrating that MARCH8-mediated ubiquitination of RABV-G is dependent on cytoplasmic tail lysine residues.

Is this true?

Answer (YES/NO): YES